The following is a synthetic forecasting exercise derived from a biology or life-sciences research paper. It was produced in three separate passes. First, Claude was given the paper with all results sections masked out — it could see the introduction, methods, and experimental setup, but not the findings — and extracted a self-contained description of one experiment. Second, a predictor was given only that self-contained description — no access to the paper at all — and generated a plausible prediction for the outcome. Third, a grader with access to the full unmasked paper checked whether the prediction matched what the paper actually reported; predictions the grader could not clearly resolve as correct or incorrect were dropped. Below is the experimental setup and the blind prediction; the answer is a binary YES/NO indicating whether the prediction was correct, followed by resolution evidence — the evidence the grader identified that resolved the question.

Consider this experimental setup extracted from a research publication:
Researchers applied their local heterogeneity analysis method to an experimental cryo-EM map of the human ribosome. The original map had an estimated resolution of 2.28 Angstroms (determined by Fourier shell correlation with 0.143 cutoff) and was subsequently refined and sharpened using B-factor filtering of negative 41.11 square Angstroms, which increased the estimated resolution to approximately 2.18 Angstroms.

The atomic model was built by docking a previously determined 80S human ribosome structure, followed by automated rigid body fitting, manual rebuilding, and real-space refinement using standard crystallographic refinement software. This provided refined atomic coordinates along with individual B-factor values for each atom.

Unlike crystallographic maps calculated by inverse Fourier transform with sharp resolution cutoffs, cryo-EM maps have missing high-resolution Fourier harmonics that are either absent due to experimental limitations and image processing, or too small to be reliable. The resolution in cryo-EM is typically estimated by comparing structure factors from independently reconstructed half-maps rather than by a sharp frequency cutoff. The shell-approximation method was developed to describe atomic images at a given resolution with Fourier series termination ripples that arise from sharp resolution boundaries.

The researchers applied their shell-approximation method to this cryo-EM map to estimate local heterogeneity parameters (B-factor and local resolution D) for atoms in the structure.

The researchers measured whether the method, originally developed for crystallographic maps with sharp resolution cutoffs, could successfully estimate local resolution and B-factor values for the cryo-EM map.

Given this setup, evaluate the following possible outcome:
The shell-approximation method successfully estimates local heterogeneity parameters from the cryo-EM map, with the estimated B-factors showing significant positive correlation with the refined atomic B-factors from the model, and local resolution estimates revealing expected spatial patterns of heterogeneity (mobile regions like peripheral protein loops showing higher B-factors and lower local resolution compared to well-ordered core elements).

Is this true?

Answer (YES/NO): NO